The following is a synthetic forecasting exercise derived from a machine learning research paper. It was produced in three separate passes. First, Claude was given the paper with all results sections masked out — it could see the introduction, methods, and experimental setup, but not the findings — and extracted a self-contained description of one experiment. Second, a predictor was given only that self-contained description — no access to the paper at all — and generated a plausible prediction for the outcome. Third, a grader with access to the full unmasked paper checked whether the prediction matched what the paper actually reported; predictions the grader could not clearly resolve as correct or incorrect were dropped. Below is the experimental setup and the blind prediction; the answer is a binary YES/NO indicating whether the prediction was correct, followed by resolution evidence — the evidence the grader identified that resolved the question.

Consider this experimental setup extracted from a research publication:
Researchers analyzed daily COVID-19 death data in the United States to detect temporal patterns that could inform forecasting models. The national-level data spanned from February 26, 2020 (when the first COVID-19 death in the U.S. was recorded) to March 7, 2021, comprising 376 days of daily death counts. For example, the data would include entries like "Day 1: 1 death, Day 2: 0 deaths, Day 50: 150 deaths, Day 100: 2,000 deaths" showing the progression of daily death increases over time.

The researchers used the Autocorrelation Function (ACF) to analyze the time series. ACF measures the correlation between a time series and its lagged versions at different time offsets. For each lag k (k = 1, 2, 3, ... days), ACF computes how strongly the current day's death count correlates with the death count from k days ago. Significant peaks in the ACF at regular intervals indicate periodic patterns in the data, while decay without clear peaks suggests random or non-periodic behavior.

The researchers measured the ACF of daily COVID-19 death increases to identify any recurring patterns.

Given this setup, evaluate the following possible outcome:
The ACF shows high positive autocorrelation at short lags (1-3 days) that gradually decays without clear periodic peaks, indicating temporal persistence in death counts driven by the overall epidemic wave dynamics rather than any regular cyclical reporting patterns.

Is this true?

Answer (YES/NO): NO